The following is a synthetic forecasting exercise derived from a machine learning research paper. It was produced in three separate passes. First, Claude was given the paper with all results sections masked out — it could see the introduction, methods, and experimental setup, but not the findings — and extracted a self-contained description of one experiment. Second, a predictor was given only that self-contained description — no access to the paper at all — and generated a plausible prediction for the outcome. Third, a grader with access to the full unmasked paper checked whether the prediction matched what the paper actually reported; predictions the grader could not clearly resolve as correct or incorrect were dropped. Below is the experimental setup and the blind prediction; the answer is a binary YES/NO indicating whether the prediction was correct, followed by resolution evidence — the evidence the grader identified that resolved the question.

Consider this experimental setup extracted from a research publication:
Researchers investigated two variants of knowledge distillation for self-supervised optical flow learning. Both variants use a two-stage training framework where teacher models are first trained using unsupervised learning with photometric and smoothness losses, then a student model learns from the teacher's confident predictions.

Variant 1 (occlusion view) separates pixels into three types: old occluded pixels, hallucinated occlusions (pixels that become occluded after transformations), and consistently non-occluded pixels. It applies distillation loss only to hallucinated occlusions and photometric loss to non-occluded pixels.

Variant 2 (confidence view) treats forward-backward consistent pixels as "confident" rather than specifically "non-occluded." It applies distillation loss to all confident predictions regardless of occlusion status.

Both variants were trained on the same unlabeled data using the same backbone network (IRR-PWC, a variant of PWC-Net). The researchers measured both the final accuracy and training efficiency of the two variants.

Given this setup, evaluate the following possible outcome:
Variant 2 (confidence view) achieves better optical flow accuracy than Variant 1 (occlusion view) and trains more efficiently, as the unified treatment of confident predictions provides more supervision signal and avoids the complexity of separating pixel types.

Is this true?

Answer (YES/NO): NO